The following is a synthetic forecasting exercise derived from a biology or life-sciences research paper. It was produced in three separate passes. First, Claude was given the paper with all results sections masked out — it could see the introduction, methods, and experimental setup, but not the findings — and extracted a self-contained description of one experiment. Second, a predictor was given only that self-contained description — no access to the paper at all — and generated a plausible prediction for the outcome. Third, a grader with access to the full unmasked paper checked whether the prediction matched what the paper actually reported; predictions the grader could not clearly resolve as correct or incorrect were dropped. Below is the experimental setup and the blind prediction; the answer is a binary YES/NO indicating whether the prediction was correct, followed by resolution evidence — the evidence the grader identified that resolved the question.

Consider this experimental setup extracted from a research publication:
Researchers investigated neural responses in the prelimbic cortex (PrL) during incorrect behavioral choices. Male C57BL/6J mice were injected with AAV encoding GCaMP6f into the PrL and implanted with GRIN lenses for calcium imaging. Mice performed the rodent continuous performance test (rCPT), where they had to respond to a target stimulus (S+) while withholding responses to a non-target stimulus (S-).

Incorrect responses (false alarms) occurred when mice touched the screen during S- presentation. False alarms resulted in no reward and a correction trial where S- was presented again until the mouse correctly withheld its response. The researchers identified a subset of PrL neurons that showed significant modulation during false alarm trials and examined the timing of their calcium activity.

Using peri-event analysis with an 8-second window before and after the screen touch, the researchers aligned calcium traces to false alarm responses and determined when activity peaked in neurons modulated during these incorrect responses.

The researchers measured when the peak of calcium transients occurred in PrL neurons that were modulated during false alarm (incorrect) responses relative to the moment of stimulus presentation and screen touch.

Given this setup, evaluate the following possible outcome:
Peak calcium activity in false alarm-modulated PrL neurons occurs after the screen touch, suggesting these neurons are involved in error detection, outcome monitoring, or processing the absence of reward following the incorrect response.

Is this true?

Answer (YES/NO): NO